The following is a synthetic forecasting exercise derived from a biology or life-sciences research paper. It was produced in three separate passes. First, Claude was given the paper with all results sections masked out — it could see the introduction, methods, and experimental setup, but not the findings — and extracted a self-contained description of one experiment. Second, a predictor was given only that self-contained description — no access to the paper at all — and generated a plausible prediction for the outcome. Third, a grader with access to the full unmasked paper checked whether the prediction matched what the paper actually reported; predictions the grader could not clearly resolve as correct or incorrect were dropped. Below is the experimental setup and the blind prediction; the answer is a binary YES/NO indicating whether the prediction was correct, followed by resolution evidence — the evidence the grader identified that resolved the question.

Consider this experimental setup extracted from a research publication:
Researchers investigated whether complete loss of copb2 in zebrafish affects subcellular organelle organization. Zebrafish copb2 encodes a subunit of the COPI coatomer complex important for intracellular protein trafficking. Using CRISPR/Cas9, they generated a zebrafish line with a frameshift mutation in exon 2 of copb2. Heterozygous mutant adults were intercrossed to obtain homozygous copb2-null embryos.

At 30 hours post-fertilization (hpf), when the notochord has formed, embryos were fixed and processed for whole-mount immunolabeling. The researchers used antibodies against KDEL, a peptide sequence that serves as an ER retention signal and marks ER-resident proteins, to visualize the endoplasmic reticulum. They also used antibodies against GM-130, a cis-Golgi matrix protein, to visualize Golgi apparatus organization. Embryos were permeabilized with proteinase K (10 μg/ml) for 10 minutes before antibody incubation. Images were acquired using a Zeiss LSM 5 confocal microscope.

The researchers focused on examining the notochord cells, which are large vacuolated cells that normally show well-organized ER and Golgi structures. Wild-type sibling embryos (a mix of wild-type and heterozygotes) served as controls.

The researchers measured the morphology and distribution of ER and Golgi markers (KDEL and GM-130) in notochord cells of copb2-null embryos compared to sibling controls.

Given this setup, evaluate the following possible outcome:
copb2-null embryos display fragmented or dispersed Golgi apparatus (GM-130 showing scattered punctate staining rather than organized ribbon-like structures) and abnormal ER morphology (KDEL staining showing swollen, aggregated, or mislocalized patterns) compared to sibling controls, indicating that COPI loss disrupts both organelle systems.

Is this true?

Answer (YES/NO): YES